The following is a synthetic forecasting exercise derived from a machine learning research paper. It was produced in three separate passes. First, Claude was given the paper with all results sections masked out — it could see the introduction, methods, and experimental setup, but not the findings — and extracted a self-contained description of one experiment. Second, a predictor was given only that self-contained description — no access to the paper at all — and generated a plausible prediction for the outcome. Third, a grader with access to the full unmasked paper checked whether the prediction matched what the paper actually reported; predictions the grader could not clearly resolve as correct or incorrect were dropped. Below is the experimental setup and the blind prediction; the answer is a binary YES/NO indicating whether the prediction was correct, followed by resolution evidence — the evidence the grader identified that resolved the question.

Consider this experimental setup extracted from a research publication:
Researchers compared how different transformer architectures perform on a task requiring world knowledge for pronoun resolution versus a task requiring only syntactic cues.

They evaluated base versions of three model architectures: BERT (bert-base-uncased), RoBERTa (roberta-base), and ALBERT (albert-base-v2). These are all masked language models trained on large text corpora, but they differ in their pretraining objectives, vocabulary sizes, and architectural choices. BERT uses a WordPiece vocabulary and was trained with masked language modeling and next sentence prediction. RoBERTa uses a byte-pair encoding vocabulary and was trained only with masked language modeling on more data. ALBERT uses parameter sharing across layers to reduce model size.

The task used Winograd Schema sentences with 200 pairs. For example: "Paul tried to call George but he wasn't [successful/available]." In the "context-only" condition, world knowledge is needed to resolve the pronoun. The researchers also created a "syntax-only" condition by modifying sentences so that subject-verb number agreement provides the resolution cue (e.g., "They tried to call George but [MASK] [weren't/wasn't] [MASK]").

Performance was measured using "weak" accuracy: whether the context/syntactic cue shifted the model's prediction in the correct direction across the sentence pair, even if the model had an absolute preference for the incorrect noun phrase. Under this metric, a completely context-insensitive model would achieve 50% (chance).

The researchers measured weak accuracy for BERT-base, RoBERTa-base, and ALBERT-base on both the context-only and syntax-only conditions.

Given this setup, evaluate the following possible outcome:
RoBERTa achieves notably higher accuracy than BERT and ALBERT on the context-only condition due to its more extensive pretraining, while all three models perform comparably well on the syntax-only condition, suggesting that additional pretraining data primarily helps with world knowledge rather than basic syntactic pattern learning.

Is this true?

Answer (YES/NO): NO